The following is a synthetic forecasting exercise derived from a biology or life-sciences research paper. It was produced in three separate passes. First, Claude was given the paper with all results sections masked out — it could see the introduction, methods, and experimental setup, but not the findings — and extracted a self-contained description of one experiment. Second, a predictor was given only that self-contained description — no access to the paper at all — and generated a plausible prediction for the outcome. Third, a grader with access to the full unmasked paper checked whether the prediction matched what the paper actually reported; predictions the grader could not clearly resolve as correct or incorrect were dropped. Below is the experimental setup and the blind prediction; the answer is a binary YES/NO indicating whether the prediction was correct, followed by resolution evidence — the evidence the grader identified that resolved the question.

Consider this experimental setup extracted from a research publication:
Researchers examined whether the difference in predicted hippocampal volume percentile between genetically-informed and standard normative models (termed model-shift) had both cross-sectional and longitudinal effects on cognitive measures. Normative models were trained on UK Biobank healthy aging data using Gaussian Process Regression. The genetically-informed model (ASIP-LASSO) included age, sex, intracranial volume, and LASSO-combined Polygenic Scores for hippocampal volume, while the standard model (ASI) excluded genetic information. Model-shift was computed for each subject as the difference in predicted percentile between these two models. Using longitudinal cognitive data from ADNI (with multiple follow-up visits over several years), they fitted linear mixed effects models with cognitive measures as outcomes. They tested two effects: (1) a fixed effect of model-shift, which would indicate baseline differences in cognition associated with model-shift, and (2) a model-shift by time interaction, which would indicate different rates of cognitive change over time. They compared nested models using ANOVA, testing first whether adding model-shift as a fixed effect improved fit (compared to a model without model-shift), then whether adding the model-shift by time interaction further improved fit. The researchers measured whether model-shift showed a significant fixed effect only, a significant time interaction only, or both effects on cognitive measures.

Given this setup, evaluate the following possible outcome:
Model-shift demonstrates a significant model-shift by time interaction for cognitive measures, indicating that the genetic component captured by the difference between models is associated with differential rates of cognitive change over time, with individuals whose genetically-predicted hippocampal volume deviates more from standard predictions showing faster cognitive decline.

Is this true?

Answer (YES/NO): NO